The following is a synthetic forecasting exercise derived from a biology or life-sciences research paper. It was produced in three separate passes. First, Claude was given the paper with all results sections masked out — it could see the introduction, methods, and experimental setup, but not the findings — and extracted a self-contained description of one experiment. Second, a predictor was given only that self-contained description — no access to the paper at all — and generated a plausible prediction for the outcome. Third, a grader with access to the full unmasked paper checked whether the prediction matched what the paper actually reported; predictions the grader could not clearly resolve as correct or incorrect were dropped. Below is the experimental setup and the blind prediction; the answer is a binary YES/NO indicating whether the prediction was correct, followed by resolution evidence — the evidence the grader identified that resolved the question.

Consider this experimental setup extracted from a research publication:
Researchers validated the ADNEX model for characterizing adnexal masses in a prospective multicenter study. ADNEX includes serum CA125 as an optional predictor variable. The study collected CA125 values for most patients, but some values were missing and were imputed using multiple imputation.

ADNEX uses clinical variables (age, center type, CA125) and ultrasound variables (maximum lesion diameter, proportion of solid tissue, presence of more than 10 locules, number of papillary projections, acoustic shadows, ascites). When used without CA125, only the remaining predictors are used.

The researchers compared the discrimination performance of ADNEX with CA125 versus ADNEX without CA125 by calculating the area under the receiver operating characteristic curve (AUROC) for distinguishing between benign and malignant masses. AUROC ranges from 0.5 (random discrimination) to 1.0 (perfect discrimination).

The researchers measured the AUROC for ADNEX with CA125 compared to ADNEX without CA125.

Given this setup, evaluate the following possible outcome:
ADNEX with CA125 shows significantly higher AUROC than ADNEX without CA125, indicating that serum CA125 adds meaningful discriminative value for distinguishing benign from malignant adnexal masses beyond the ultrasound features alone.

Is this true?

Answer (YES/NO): NO